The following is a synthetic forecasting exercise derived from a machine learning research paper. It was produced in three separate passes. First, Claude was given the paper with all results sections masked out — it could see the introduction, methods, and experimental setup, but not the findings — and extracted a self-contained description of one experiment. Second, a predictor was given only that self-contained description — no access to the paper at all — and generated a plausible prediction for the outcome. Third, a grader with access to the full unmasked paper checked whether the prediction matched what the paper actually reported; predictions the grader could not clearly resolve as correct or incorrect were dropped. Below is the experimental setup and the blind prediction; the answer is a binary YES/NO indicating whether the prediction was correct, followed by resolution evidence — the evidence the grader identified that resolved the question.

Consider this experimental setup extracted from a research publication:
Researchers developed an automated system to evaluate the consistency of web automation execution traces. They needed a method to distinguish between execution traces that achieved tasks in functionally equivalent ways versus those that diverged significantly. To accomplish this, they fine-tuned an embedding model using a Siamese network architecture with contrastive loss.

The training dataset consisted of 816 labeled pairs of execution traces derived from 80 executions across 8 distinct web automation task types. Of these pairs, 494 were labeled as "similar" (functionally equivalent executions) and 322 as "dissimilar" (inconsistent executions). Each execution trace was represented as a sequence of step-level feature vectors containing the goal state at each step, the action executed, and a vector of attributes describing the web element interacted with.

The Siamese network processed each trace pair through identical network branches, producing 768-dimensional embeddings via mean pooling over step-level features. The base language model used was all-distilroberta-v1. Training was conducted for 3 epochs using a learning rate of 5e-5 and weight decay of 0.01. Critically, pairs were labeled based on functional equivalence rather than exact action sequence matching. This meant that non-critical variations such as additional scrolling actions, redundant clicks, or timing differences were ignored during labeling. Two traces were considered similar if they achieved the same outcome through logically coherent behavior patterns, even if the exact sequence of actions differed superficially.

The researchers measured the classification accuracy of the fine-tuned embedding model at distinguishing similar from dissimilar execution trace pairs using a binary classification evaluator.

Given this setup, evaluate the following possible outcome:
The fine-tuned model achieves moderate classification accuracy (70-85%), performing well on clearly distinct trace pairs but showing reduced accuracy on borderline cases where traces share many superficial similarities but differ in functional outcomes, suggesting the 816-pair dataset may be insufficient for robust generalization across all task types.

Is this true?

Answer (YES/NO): NO